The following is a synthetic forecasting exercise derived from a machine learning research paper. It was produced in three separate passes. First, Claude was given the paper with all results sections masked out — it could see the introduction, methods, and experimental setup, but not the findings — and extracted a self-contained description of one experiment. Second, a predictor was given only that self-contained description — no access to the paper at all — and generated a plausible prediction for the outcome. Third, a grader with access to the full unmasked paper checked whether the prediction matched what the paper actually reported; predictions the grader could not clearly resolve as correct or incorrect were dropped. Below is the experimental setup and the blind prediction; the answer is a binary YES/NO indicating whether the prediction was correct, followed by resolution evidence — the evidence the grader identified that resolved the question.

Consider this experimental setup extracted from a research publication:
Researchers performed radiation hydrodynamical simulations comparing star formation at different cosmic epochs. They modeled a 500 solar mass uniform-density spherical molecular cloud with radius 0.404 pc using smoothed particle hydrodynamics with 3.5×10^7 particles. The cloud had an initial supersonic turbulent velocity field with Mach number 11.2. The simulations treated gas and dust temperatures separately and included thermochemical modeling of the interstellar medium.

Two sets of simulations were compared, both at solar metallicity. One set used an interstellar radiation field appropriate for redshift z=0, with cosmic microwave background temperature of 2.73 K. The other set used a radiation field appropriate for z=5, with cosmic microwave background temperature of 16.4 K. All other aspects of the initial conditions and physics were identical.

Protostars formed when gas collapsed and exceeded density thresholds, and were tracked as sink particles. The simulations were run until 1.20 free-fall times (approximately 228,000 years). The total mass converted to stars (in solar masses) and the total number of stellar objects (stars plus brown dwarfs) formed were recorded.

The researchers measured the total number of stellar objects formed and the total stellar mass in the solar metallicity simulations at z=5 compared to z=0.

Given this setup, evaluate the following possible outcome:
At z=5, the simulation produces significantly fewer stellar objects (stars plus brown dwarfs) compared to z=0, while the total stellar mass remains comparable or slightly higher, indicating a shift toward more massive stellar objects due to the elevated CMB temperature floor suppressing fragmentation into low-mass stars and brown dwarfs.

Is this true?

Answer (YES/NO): NO